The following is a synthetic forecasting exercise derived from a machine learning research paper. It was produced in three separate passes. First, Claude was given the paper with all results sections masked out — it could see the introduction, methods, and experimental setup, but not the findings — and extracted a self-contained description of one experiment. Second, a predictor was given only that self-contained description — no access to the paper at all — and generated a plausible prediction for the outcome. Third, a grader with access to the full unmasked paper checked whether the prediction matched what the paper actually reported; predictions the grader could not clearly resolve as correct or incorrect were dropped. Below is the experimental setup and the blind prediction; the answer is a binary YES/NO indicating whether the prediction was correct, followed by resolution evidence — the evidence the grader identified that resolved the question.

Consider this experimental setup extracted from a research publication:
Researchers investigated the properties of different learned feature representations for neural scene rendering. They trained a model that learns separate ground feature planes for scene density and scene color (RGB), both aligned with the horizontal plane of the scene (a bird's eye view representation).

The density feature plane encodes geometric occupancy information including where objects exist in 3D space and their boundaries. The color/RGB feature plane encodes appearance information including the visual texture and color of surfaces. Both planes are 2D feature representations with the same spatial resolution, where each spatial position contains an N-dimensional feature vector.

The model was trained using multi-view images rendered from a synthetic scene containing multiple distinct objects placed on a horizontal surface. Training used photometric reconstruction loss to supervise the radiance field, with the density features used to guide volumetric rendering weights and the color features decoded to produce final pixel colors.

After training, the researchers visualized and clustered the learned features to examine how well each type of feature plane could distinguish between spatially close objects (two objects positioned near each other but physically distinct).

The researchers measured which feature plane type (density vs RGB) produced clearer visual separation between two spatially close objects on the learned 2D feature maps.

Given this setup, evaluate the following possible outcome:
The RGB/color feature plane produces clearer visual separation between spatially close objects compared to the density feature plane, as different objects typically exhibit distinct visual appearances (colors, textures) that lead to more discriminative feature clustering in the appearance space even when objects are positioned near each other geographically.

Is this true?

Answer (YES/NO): NO